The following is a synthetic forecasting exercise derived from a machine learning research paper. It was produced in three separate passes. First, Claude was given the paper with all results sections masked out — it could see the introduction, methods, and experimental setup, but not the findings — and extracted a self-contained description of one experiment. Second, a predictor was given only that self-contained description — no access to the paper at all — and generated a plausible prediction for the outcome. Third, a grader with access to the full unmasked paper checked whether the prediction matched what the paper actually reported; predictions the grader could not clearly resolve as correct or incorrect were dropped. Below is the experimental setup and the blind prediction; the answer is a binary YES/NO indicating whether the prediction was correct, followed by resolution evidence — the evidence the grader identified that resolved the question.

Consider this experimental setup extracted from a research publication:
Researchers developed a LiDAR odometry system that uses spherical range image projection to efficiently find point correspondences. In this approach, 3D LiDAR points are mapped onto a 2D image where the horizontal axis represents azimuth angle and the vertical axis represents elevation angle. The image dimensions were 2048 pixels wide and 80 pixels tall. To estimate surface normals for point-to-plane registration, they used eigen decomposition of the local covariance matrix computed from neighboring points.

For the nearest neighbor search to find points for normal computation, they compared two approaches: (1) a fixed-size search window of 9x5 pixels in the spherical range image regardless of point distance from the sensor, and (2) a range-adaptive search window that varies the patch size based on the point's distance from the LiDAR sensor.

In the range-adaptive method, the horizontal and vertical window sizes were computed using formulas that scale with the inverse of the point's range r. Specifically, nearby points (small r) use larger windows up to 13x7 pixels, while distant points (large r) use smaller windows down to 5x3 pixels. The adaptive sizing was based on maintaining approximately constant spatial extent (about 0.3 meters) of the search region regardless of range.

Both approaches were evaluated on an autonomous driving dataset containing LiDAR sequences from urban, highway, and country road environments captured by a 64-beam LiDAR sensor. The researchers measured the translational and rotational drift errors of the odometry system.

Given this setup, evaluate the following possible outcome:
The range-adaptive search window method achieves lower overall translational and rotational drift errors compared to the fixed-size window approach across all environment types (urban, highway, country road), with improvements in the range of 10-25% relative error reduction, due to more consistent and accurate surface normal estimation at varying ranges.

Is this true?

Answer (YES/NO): NO